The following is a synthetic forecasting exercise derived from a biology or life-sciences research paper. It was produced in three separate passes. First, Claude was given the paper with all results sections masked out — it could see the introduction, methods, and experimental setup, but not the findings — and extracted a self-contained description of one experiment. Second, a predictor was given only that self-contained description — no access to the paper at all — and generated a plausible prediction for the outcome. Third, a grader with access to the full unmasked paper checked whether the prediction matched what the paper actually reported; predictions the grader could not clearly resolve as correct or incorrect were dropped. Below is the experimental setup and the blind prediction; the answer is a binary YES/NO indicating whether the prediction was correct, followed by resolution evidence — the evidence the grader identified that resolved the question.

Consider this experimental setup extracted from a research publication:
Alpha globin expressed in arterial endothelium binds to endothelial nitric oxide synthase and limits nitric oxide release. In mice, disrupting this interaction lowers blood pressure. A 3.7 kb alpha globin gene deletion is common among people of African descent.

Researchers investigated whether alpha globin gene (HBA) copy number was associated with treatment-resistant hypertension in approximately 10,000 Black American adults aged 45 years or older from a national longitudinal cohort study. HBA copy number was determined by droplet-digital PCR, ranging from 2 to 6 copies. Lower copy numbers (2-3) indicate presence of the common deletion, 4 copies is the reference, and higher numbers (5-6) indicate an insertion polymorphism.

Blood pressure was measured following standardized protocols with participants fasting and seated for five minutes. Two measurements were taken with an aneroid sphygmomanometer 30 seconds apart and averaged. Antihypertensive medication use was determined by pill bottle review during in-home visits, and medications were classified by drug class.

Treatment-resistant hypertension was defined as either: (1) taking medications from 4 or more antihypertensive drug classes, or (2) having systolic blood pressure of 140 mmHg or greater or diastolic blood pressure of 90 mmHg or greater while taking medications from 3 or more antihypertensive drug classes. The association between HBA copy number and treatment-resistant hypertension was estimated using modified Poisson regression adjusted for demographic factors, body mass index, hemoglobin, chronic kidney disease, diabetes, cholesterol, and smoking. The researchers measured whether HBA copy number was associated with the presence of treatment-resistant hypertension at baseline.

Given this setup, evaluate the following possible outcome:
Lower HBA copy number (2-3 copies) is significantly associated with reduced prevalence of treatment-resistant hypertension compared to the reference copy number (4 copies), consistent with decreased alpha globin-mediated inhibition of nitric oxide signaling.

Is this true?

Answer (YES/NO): NO